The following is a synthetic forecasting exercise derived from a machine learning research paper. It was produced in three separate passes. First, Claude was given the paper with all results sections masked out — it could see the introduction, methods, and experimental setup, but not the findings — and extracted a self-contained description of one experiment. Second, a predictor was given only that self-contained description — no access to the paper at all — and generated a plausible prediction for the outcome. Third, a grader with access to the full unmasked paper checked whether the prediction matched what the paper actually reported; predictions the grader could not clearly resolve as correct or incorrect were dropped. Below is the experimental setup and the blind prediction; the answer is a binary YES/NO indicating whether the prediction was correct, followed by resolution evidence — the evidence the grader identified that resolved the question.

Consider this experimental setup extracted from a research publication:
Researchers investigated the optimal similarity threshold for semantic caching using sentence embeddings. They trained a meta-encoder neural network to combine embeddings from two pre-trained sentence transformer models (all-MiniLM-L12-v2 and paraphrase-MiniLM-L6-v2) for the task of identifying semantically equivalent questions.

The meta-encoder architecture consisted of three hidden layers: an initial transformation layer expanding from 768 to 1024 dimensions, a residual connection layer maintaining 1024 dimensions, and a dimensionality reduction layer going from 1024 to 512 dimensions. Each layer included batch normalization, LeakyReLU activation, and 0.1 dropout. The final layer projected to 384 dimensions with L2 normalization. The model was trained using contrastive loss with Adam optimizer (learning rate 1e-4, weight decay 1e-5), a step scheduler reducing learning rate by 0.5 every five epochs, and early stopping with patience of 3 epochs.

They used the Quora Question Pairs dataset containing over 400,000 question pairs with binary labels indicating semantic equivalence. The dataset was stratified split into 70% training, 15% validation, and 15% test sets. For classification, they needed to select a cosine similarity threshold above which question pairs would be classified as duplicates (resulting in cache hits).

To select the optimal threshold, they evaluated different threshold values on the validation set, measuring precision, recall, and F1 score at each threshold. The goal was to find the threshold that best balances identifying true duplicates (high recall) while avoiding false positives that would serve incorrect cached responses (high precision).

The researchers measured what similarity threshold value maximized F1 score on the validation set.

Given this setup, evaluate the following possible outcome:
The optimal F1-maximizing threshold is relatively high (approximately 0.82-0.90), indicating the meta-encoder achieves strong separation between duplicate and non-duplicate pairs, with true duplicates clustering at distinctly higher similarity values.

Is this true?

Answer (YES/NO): NO